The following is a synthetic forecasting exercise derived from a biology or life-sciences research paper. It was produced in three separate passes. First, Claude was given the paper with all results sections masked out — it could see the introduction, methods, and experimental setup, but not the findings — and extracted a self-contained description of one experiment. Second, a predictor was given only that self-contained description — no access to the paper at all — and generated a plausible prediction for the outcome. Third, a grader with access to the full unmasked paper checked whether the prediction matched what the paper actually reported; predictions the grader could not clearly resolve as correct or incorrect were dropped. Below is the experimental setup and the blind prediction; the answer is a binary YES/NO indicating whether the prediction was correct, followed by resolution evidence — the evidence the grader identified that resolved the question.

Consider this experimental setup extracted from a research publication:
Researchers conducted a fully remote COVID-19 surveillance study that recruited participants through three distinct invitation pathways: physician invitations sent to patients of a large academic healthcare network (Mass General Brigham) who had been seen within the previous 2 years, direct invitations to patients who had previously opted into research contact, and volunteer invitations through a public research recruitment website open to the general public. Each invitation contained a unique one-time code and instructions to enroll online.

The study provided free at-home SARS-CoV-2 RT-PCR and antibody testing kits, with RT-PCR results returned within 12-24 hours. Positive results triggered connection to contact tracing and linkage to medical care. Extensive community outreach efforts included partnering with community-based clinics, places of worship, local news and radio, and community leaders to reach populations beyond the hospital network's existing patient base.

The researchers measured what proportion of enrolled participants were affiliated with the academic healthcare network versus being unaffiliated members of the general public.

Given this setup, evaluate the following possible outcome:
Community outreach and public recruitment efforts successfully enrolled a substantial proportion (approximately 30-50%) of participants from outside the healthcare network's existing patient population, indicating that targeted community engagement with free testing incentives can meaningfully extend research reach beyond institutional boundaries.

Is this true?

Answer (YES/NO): NO